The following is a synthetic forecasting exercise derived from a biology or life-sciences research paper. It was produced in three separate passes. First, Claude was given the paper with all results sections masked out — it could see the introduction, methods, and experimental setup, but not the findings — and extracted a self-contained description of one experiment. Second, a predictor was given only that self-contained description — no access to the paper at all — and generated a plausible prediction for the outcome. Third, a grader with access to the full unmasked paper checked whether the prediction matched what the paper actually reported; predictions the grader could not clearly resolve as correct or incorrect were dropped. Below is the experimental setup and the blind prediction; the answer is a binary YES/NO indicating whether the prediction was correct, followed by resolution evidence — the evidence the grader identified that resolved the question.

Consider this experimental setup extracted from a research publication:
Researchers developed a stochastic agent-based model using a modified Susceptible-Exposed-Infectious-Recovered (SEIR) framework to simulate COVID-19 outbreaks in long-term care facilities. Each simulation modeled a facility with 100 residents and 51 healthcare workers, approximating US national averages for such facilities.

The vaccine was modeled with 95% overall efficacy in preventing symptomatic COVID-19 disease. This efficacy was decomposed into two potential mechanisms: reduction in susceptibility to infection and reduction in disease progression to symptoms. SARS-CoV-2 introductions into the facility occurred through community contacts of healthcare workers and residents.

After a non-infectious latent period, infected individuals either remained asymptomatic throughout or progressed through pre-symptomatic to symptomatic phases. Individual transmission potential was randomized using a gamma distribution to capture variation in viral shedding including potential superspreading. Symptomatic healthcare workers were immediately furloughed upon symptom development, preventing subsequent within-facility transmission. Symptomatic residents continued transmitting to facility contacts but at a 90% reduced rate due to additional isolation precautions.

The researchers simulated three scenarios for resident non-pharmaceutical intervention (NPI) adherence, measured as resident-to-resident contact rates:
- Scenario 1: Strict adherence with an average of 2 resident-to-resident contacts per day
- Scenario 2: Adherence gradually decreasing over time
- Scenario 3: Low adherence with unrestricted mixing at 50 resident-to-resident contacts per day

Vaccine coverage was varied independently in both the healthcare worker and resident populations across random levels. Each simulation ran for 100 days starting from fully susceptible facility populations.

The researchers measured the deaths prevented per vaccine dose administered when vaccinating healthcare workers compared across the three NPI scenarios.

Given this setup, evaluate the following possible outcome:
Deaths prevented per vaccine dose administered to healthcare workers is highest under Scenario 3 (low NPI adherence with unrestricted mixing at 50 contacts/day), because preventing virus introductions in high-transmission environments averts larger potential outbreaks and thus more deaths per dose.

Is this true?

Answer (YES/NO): NO